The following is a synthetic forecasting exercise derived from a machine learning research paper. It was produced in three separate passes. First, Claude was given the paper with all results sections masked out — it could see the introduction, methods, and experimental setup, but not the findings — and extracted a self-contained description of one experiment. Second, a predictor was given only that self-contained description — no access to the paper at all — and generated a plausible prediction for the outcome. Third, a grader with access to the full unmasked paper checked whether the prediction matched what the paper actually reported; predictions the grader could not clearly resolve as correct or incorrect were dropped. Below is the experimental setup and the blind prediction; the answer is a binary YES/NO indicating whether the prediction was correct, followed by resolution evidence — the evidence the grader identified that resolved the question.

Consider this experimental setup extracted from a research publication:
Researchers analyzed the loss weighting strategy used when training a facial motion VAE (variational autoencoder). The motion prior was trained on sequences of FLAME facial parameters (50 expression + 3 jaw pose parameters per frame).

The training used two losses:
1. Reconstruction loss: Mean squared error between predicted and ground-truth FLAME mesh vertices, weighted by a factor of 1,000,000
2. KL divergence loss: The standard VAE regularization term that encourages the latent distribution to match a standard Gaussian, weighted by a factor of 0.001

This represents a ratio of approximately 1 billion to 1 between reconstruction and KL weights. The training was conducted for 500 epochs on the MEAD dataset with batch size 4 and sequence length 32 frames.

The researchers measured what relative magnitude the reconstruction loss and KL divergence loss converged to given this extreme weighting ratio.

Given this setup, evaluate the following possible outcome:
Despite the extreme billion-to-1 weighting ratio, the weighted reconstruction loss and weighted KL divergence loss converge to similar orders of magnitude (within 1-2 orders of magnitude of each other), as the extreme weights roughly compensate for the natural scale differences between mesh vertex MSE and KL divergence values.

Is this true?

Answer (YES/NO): YES